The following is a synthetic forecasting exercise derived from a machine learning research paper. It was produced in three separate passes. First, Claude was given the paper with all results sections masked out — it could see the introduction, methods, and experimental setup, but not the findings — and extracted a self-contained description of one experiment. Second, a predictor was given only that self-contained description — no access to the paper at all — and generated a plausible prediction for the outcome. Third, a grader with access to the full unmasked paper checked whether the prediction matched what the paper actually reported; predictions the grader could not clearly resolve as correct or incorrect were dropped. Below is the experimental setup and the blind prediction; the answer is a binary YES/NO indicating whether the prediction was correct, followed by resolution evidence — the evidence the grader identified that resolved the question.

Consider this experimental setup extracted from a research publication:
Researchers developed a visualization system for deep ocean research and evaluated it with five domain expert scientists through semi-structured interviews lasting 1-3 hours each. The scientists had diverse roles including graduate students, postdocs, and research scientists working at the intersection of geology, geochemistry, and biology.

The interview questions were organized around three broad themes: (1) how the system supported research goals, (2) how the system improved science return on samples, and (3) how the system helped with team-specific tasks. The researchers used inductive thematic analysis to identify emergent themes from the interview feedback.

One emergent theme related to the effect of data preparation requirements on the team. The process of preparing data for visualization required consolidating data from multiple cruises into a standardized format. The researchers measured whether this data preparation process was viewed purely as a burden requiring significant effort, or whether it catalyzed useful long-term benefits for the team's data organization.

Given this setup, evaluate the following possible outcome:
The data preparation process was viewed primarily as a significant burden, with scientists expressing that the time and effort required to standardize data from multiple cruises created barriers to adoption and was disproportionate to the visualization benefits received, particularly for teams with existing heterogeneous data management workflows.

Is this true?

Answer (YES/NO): NO